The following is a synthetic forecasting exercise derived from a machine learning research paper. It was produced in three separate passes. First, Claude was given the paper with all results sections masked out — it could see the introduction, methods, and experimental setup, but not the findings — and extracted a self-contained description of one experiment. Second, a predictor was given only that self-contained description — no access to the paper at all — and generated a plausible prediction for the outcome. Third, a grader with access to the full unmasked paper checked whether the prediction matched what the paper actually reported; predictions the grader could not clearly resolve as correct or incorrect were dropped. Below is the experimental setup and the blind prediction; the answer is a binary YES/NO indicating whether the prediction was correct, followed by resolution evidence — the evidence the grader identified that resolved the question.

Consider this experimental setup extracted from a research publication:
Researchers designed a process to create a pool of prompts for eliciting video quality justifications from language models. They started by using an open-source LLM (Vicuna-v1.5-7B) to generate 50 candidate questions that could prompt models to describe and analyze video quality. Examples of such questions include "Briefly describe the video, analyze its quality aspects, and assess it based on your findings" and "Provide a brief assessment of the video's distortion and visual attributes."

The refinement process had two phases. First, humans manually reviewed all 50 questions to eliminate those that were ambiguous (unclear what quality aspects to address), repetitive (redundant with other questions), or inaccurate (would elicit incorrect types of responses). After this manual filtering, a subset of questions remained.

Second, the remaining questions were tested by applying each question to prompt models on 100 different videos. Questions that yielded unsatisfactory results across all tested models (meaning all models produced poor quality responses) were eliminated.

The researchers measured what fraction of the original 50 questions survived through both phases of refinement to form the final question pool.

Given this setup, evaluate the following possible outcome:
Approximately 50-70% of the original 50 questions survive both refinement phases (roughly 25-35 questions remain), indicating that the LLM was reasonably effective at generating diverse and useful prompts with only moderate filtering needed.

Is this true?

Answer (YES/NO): NO